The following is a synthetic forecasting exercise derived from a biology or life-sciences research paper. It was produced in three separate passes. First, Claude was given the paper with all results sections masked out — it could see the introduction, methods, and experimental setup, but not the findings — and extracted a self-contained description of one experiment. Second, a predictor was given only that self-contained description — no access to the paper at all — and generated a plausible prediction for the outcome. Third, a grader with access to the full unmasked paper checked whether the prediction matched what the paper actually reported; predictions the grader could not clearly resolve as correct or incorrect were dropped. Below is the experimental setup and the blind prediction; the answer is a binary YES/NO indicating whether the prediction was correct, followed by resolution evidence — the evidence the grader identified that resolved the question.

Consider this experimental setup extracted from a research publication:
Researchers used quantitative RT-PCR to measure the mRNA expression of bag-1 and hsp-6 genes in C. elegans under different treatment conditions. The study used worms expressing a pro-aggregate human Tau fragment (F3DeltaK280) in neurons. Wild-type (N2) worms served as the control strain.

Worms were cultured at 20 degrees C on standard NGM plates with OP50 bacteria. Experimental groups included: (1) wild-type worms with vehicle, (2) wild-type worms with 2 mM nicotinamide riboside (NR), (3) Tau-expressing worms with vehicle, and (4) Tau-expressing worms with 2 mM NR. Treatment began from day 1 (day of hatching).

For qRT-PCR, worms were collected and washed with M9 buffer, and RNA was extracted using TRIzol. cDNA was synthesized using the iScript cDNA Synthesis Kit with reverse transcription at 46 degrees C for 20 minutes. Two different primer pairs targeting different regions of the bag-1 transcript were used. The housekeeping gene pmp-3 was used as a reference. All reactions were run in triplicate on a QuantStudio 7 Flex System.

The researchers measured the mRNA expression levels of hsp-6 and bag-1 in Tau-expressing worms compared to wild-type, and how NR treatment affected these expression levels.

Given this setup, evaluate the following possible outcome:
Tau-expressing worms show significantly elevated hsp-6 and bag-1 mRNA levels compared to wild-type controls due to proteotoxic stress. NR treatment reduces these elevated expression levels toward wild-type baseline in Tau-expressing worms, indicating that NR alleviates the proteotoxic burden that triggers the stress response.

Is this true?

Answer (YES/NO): NO